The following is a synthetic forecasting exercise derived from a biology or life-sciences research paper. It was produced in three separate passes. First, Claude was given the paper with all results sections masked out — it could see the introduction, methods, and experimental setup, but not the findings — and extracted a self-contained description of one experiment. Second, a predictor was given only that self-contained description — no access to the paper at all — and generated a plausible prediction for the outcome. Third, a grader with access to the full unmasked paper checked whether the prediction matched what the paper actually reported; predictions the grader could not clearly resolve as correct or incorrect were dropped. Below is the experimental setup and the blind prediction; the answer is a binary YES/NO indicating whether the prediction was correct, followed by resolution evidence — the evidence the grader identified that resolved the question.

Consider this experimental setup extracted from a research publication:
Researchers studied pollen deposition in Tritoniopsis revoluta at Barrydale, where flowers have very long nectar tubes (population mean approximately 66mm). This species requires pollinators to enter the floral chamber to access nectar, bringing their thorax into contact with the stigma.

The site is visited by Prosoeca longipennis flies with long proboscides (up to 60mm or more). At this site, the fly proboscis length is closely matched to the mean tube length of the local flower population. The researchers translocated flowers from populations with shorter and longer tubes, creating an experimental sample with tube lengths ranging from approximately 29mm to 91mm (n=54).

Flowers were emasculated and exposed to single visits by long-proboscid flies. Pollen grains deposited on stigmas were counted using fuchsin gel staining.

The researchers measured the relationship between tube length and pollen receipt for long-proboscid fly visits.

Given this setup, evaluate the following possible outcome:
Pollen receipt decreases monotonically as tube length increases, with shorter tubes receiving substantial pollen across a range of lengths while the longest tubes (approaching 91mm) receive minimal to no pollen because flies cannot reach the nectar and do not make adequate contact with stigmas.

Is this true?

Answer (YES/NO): NO